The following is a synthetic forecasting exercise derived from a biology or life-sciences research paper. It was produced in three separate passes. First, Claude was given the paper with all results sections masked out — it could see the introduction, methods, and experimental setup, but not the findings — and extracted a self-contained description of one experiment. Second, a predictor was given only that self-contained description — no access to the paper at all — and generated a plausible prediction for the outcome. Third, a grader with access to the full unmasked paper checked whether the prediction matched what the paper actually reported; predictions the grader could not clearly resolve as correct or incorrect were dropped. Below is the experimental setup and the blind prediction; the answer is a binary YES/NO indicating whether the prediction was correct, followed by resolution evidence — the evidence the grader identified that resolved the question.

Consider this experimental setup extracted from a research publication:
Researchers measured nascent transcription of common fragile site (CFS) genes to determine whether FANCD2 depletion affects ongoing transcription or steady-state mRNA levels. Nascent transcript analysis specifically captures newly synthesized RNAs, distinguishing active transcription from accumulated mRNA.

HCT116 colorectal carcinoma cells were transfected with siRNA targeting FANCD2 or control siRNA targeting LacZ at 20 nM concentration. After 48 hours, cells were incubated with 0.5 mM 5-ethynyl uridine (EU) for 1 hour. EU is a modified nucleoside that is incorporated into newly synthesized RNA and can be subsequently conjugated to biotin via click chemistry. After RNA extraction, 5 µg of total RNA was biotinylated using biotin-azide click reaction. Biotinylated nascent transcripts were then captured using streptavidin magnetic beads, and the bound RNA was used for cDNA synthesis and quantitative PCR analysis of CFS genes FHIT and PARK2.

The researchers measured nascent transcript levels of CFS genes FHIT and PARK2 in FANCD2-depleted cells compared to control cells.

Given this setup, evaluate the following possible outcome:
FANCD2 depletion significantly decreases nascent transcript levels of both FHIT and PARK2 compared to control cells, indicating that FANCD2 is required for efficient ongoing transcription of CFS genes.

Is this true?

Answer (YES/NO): NO